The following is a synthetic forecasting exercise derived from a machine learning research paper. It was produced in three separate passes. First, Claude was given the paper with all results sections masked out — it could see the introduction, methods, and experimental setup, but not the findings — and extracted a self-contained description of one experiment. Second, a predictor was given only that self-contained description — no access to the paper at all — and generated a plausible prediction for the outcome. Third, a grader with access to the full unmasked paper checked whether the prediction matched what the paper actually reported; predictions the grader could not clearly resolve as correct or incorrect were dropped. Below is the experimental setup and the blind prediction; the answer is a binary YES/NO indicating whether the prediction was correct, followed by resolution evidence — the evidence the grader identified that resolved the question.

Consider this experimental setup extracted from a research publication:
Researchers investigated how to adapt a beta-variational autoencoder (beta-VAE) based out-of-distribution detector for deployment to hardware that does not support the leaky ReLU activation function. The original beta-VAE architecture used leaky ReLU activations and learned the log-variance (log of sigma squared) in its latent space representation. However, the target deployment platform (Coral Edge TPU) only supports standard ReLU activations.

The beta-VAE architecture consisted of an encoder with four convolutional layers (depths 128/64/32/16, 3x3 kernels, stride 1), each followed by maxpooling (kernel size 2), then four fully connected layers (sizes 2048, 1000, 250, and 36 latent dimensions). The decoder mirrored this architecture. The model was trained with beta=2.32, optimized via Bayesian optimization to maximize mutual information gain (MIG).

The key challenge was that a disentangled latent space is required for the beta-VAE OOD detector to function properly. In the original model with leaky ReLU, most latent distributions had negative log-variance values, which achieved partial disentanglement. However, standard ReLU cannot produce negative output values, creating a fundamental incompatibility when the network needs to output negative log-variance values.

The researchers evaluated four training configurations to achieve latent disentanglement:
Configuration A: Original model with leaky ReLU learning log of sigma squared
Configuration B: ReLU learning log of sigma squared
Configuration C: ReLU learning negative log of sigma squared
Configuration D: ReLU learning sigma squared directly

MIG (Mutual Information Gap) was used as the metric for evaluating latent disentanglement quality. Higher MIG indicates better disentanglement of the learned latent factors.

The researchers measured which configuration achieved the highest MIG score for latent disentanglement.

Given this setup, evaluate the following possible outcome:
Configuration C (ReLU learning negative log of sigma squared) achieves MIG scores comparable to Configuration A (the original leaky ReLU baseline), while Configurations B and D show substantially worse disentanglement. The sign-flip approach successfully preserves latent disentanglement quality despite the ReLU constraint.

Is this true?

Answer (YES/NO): NO